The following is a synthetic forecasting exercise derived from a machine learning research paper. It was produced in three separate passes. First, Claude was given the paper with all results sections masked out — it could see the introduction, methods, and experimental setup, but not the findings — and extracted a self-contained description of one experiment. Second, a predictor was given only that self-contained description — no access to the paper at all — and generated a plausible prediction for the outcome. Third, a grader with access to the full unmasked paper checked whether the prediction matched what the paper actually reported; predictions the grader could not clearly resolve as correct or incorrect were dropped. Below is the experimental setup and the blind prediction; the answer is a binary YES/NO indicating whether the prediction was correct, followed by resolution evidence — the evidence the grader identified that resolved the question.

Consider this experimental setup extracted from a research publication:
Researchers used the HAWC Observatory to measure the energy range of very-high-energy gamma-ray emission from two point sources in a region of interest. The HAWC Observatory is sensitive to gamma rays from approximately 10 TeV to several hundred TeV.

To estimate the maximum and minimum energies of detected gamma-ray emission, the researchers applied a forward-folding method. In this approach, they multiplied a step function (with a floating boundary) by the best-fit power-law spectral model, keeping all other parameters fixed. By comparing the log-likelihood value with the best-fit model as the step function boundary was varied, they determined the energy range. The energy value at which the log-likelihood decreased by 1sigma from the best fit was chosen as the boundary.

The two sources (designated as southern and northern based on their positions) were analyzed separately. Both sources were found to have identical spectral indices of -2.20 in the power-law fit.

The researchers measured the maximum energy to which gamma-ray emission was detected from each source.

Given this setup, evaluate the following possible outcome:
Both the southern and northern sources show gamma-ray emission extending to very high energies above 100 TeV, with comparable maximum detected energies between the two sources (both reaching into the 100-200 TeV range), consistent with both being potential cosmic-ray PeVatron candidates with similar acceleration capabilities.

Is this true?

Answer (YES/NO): NO